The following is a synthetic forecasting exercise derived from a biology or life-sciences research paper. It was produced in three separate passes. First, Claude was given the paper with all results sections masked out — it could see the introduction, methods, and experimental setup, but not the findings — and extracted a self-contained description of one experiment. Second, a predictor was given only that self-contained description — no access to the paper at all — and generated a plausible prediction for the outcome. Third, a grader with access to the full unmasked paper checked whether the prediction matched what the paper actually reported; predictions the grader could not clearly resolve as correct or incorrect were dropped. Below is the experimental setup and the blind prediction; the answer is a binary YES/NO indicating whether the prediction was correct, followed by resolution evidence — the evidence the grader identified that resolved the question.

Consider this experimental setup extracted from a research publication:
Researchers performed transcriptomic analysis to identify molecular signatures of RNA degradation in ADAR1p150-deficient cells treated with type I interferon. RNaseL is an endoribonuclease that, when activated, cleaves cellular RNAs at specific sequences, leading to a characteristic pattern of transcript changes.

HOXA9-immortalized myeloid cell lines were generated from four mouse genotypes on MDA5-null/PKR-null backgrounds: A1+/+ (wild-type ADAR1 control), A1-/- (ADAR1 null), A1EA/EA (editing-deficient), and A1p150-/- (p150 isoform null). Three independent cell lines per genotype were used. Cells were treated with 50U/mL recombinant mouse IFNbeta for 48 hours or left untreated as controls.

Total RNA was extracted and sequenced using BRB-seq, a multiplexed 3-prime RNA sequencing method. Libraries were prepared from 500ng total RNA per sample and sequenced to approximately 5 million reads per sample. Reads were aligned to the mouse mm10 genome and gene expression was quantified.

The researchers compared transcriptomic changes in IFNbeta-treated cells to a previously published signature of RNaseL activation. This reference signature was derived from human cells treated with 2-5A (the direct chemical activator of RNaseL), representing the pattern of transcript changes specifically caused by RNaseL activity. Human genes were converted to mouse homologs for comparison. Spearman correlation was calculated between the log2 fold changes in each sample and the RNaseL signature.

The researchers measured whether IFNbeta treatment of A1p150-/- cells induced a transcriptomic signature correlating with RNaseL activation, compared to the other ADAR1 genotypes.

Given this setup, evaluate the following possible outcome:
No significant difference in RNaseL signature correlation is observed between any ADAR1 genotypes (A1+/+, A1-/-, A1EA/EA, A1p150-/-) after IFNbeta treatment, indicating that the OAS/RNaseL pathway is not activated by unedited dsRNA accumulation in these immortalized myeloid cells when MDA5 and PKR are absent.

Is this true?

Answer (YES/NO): NO